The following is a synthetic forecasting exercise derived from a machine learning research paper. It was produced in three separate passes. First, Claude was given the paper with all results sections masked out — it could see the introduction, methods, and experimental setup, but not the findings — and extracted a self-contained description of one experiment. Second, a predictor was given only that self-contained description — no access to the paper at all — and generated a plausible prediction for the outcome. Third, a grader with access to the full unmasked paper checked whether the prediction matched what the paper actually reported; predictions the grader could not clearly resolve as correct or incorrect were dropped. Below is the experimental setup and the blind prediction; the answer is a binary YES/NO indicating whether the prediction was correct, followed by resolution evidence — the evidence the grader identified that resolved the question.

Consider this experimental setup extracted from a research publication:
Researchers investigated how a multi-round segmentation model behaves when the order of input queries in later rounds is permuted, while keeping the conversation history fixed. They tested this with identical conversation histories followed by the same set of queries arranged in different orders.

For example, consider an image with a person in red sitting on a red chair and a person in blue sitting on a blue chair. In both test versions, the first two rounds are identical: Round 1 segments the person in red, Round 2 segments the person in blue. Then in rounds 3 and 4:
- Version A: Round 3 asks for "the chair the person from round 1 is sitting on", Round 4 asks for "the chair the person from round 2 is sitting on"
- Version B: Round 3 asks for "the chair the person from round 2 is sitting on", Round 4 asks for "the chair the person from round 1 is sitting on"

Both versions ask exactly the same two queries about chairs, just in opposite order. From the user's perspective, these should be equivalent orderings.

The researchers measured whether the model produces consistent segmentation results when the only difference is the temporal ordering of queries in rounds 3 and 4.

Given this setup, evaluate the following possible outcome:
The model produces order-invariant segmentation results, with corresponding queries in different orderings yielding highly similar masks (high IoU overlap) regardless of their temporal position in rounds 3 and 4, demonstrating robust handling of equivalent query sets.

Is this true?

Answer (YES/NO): NO